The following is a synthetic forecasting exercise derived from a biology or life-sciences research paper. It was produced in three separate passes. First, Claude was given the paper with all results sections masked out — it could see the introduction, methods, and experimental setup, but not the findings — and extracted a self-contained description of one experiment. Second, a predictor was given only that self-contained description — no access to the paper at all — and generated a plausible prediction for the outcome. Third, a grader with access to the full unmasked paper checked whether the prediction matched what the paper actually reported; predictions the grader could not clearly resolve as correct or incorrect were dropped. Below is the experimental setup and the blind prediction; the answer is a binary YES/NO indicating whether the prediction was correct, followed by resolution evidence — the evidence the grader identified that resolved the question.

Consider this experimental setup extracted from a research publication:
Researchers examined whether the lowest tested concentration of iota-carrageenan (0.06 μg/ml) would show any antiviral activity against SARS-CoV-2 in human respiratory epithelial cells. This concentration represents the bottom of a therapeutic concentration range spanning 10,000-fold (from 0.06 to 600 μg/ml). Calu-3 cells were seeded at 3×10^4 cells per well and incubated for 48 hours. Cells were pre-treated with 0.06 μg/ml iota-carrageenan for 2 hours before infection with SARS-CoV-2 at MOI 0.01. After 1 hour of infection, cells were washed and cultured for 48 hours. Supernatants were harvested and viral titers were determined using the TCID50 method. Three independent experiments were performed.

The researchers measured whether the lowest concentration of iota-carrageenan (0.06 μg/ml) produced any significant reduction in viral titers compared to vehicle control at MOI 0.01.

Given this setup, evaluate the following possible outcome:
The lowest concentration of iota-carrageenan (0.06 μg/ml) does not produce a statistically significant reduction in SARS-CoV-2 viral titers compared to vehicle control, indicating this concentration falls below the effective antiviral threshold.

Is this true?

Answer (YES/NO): YES